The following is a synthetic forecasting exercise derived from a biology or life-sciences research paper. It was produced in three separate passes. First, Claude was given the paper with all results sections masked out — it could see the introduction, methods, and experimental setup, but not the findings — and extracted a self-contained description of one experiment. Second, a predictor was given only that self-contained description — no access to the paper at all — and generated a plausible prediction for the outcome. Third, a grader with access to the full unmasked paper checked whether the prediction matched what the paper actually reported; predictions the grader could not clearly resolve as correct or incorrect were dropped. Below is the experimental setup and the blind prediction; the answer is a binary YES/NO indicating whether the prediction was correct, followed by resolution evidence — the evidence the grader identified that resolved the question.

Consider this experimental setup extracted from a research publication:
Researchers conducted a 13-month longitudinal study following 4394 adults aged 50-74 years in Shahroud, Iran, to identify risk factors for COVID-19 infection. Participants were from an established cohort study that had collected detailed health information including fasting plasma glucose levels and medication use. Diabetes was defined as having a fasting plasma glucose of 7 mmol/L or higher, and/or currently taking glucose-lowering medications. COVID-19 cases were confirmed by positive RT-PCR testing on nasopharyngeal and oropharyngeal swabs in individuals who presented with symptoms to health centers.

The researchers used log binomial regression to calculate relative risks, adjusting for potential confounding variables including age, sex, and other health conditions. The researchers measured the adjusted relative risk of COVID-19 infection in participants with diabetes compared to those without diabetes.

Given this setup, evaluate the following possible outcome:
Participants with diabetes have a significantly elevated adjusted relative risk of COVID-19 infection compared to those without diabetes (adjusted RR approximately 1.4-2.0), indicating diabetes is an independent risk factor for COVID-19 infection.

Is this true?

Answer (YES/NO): NO